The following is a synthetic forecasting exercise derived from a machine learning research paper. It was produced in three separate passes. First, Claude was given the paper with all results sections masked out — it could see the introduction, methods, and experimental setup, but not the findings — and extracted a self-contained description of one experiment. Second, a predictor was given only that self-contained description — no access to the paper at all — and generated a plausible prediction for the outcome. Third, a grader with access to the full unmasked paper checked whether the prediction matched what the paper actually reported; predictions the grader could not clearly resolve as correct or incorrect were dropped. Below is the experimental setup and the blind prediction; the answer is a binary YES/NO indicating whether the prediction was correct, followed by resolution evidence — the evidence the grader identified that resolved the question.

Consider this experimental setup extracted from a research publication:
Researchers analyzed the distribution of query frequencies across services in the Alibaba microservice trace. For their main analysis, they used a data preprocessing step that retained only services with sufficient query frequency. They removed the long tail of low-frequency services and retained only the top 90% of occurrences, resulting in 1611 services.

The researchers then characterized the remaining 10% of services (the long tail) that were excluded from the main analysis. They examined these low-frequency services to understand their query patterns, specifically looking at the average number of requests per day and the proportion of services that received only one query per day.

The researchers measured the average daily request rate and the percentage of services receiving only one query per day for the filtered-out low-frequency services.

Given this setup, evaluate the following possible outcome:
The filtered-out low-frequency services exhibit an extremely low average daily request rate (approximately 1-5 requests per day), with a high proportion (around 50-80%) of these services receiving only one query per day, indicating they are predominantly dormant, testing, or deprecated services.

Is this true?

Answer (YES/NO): NO